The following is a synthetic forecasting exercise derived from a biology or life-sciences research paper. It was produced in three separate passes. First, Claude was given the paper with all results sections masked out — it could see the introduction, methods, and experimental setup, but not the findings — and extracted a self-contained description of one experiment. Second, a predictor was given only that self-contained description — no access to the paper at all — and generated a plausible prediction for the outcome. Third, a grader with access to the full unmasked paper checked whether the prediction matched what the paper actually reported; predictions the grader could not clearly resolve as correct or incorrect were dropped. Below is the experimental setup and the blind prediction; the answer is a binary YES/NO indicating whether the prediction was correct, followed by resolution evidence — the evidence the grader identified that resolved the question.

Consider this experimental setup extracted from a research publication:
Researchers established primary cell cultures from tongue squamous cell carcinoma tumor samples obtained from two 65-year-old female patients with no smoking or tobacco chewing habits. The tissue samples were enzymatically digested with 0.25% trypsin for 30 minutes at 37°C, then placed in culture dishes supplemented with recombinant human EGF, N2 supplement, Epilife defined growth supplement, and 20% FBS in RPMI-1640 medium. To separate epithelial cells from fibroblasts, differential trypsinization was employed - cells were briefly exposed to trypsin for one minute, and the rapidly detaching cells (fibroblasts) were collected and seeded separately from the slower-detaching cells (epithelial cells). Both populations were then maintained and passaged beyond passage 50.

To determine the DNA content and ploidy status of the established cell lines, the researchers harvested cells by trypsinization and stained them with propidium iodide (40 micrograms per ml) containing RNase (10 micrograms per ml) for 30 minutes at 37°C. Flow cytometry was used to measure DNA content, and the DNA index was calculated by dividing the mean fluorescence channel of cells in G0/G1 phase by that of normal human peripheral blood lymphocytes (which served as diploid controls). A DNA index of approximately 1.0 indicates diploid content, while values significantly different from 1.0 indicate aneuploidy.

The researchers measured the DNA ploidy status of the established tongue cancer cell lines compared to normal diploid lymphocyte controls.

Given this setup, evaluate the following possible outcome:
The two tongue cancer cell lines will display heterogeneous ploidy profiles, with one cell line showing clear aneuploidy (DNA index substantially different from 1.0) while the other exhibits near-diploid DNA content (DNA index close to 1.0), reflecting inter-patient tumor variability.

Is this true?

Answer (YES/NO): NO